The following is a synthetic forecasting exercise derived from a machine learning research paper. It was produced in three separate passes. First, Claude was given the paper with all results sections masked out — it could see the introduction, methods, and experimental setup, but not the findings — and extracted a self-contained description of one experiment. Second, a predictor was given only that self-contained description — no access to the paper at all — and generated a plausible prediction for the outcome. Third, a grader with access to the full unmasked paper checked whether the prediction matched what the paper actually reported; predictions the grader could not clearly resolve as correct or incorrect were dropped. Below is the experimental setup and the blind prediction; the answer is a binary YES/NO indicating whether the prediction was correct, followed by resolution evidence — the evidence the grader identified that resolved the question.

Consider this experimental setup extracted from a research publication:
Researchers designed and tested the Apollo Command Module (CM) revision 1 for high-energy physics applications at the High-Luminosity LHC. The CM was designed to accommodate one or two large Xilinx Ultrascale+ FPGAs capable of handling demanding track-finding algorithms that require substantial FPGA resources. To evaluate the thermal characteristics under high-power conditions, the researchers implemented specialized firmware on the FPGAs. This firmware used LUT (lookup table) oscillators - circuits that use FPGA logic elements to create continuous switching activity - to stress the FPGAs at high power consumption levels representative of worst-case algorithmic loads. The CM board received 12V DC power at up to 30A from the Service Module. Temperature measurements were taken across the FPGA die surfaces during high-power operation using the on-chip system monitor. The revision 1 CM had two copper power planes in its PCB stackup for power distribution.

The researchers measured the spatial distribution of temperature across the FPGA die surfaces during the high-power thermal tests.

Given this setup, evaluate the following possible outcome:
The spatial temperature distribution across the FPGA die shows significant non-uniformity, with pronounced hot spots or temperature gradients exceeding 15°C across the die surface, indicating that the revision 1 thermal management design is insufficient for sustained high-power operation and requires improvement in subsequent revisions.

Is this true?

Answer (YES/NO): NO